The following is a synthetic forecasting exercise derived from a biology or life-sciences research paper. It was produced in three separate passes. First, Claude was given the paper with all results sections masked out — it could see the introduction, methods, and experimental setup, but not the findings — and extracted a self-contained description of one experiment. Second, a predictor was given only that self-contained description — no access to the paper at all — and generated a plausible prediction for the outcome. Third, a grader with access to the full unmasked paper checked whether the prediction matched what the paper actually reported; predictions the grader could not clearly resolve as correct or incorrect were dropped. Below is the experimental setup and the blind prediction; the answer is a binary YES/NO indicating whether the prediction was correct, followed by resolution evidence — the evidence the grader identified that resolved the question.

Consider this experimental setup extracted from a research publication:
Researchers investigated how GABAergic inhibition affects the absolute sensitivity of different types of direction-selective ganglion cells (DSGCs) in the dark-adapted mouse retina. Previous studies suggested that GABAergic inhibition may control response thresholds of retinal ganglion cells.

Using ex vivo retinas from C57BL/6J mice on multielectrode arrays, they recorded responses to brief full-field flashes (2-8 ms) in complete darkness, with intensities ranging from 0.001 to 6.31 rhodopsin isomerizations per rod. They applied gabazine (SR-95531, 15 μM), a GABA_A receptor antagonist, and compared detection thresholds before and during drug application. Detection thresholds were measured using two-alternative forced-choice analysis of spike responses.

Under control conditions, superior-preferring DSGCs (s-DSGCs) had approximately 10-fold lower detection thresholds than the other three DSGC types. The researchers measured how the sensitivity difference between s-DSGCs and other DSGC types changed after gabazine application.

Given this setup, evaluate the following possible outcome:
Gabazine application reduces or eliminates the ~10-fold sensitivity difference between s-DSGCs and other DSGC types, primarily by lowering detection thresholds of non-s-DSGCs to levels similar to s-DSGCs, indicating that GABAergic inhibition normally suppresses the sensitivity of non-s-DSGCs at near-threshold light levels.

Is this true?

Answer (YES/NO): YES